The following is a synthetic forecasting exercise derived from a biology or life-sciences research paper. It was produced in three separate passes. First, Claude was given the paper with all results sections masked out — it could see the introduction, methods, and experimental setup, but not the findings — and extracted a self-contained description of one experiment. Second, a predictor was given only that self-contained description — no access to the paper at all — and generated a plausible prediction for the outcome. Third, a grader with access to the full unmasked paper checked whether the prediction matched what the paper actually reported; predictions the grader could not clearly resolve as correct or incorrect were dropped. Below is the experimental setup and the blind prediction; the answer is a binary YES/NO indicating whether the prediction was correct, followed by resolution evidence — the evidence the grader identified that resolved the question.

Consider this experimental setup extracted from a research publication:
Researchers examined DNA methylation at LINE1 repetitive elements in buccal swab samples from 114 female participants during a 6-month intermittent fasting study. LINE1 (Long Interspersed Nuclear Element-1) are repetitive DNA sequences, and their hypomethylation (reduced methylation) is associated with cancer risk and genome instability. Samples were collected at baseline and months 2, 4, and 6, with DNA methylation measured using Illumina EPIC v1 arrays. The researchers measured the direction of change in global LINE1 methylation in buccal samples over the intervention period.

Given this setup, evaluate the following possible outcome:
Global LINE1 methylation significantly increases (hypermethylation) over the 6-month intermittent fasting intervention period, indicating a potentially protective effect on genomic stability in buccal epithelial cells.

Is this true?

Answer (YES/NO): YES